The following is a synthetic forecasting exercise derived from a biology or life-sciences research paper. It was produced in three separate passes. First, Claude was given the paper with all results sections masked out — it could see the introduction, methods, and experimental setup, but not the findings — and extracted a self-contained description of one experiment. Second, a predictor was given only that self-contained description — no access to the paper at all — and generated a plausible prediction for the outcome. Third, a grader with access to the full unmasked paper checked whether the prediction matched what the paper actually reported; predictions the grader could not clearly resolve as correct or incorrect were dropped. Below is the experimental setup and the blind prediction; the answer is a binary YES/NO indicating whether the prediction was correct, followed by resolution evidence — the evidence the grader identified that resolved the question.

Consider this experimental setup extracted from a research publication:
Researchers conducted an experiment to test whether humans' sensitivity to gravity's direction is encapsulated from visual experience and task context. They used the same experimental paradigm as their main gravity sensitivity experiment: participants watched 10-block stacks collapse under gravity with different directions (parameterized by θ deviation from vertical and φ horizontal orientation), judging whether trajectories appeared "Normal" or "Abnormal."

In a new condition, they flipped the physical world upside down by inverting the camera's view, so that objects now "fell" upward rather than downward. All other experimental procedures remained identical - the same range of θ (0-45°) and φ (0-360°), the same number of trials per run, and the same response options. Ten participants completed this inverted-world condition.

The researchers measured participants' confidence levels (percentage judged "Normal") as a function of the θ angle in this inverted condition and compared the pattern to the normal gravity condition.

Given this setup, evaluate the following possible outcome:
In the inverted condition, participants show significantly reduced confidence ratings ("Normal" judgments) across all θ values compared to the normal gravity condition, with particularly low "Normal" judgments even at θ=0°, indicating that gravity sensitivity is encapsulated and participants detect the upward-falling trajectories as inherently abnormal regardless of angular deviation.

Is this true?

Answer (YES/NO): NO